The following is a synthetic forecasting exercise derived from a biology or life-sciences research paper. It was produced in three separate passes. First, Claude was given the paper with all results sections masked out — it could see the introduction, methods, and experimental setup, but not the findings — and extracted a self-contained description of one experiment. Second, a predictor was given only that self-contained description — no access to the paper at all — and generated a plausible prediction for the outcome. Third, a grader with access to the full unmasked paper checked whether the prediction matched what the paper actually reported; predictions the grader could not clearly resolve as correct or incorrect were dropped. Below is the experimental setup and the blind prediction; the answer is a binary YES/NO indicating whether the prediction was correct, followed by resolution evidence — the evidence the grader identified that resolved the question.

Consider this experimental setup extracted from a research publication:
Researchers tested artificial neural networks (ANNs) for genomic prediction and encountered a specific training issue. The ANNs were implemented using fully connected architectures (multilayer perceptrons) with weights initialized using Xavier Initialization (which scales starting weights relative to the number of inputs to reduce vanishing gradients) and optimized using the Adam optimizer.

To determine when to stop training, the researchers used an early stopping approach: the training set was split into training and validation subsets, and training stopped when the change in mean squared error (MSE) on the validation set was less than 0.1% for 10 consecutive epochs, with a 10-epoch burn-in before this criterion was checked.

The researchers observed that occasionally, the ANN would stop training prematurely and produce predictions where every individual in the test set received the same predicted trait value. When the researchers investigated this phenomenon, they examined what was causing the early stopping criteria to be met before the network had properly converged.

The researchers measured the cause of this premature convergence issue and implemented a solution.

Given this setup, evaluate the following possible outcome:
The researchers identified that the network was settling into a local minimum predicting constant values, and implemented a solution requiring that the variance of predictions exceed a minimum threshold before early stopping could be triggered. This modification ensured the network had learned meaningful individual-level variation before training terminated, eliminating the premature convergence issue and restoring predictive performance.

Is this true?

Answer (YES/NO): NO